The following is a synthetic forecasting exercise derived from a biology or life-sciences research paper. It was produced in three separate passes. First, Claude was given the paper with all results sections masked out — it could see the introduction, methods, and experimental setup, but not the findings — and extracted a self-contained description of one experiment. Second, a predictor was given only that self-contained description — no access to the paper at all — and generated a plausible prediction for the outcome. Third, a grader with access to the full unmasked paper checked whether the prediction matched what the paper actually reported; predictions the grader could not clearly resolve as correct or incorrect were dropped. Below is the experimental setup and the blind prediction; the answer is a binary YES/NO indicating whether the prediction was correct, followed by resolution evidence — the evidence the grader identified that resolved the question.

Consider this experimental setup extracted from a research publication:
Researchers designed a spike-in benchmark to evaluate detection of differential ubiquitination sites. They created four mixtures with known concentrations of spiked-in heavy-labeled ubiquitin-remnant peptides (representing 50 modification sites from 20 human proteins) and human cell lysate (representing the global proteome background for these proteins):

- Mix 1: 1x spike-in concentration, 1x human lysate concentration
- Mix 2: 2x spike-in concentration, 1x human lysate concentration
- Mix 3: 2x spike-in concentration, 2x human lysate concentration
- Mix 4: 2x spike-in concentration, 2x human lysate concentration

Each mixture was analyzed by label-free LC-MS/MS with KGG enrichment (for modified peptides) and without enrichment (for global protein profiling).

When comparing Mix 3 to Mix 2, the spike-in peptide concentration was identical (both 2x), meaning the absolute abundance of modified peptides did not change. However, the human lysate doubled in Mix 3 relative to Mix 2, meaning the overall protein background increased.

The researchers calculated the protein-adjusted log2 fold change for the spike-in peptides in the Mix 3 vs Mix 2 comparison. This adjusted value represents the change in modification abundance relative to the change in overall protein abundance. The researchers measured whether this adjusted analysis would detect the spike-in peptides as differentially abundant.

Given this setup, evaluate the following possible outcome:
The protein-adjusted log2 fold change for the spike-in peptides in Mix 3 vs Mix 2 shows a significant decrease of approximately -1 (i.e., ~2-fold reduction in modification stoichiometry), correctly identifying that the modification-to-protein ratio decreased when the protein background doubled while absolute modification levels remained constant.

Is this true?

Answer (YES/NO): YES